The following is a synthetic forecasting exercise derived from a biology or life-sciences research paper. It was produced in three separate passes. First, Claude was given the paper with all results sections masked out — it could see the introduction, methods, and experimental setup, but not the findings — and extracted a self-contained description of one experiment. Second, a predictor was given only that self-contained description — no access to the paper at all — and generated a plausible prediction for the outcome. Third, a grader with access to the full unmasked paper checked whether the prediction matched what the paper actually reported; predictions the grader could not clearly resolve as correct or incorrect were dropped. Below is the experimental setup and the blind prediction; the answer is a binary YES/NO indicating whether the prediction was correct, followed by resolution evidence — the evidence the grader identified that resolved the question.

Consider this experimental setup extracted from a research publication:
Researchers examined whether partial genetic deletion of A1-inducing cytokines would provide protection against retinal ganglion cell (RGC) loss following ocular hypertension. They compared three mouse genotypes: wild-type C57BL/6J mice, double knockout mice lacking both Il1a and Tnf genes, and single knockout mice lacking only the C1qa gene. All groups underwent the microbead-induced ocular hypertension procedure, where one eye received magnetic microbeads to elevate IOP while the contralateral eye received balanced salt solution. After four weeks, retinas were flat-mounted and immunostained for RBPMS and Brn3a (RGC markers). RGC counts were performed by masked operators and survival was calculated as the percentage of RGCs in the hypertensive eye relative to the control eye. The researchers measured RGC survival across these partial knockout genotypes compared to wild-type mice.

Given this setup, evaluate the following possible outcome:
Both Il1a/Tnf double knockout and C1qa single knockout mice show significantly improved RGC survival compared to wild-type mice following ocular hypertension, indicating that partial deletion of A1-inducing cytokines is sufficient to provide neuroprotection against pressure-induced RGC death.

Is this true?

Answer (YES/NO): NO